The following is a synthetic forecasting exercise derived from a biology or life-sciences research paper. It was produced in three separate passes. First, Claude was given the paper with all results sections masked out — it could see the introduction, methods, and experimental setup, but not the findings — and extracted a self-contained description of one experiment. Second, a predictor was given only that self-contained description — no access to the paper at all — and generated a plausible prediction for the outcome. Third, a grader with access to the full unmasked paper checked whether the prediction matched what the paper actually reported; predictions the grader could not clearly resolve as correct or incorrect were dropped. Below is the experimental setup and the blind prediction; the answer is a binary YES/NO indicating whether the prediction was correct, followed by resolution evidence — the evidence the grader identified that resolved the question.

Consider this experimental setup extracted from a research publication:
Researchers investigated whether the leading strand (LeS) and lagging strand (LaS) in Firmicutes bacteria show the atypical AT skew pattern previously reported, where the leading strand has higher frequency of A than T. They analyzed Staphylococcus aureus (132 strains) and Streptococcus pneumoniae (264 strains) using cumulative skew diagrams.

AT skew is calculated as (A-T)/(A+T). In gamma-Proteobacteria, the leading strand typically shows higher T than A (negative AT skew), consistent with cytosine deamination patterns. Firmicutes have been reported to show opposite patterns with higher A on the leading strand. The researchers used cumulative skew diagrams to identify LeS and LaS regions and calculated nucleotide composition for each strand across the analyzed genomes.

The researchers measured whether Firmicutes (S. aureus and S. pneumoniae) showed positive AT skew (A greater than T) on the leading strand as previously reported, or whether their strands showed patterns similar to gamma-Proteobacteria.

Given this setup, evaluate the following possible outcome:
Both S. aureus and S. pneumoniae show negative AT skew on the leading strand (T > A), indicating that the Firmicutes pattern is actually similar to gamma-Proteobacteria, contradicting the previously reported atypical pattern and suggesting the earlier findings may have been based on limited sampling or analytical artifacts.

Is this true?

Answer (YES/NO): NO